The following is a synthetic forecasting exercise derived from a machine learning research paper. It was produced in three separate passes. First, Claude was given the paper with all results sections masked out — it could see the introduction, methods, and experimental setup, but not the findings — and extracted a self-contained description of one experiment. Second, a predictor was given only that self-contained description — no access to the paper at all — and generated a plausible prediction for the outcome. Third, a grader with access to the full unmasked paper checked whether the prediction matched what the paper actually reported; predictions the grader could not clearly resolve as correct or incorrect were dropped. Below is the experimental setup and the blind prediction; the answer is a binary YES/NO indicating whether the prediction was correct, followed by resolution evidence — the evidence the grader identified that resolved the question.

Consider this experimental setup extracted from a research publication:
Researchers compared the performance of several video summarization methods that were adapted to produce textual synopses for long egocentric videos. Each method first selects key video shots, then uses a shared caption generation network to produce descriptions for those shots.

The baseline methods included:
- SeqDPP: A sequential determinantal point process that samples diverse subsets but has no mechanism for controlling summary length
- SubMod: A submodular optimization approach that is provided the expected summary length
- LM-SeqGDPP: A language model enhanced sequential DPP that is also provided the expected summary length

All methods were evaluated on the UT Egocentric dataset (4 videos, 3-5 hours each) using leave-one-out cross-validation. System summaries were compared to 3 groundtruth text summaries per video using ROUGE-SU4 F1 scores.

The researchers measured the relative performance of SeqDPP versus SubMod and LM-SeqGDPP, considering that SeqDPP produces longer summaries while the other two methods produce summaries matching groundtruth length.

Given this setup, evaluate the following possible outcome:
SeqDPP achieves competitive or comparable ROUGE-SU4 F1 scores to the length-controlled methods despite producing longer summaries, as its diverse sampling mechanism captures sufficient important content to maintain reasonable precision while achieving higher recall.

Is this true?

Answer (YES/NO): NO